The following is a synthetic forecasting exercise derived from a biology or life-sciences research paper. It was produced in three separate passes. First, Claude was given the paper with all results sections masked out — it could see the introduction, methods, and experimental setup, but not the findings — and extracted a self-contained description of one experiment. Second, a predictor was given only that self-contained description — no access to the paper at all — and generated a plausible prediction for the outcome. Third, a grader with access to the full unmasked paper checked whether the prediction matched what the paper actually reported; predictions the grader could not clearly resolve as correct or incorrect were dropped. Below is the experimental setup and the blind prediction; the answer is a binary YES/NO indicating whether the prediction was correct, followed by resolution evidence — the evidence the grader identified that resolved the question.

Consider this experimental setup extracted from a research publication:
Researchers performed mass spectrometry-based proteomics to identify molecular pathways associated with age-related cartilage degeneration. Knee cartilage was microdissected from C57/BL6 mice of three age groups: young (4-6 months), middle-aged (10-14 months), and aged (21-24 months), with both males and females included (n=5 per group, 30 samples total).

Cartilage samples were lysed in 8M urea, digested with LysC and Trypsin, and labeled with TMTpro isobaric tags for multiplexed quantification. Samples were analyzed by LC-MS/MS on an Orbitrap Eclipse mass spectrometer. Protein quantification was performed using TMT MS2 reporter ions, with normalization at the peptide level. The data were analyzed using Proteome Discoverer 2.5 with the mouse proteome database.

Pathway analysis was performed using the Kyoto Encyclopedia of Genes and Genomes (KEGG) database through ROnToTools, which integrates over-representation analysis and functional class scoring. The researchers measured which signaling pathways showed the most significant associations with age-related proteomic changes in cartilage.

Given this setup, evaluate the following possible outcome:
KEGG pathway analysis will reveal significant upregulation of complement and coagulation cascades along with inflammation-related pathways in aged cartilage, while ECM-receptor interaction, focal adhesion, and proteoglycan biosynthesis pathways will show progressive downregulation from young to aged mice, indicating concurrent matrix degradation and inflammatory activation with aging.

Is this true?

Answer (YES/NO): NO